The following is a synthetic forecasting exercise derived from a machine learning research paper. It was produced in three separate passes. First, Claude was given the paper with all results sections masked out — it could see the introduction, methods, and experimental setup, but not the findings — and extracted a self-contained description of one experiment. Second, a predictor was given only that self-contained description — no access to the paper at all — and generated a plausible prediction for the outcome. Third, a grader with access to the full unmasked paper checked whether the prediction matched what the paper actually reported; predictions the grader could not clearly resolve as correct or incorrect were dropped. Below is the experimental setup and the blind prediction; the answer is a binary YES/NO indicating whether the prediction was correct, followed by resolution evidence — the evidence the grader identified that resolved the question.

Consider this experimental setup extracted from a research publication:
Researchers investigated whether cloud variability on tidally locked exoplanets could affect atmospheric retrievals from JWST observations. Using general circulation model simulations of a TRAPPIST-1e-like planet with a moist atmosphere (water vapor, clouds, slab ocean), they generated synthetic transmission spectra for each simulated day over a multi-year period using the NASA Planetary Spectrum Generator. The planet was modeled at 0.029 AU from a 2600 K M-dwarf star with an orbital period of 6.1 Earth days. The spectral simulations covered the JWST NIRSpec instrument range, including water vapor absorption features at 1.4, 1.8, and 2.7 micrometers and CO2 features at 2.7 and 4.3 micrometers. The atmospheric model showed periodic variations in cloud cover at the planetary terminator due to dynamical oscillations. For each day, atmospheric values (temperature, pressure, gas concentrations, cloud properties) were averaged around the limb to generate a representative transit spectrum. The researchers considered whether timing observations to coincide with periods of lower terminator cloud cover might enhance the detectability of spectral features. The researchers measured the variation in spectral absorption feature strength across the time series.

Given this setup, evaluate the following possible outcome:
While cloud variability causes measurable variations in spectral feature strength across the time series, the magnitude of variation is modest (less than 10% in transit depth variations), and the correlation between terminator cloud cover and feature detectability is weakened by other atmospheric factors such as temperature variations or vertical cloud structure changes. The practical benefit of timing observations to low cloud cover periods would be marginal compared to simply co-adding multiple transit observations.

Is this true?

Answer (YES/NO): NO